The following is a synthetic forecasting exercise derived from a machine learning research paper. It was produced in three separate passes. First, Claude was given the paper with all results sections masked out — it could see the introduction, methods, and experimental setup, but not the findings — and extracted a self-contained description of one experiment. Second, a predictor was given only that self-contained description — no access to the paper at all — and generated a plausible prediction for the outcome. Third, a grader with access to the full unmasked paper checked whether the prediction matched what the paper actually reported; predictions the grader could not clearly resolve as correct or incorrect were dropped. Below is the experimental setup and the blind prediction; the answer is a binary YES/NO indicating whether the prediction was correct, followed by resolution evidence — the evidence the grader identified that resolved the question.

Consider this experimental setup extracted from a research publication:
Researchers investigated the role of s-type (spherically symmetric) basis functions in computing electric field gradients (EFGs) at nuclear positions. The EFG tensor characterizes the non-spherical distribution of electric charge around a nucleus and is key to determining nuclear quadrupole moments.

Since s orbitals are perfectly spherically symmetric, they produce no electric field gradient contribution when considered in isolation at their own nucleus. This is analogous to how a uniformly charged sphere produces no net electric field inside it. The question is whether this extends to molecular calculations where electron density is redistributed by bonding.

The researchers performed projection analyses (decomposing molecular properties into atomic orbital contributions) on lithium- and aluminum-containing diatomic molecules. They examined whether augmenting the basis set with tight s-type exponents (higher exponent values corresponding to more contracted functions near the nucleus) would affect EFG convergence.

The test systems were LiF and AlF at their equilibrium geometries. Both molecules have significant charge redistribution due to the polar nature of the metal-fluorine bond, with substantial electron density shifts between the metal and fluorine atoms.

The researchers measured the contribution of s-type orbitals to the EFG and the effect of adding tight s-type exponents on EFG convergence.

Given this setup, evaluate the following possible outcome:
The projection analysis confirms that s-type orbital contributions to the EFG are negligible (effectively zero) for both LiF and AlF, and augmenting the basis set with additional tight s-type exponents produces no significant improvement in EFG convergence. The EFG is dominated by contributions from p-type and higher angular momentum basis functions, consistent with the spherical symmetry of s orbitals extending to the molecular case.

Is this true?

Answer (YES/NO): YES